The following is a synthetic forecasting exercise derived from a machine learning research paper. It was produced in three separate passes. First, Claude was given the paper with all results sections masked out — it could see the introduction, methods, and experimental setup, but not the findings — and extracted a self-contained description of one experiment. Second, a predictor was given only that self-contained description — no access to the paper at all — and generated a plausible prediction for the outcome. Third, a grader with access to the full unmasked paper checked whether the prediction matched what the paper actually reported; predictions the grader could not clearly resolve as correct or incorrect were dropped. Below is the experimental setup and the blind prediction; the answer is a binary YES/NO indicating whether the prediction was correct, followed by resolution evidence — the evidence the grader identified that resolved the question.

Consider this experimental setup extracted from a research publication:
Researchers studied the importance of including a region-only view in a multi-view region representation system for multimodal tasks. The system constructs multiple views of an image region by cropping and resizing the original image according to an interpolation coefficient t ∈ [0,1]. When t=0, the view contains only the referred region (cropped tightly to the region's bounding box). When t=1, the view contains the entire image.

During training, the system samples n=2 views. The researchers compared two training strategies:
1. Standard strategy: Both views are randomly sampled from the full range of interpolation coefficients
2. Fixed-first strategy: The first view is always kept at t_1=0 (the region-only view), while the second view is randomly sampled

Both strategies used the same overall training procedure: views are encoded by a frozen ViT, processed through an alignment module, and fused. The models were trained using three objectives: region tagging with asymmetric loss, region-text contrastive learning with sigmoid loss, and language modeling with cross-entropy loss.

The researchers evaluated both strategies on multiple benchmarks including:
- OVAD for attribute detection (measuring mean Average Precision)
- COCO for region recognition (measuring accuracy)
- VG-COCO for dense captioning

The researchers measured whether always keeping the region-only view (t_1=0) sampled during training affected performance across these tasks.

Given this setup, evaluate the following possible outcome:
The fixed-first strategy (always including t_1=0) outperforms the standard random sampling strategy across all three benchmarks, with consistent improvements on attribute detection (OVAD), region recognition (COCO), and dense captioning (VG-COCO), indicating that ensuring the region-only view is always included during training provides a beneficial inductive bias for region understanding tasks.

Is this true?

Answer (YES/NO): YES